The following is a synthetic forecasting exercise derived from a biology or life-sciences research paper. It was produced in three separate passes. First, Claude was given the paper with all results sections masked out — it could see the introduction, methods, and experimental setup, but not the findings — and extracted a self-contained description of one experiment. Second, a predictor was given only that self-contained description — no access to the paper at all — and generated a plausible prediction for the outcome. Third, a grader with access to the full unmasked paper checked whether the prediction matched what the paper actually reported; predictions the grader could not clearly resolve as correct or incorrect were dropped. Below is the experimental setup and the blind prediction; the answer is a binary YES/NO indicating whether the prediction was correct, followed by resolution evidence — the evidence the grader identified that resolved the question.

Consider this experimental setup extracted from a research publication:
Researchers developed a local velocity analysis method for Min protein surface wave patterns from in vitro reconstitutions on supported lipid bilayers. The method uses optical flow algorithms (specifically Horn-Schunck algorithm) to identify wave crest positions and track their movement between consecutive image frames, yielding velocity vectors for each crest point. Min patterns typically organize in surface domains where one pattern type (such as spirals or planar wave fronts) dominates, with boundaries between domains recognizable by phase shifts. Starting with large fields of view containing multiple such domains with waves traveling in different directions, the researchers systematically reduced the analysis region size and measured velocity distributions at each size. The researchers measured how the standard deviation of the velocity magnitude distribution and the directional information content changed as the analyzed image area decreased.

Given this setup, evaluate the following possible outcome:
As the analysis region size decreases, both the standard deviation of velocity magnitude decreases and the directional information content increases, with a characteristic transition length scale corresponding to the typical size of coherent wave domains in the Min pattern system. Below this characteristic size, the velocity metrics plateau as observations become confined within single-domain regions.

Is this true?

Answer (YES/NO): NO